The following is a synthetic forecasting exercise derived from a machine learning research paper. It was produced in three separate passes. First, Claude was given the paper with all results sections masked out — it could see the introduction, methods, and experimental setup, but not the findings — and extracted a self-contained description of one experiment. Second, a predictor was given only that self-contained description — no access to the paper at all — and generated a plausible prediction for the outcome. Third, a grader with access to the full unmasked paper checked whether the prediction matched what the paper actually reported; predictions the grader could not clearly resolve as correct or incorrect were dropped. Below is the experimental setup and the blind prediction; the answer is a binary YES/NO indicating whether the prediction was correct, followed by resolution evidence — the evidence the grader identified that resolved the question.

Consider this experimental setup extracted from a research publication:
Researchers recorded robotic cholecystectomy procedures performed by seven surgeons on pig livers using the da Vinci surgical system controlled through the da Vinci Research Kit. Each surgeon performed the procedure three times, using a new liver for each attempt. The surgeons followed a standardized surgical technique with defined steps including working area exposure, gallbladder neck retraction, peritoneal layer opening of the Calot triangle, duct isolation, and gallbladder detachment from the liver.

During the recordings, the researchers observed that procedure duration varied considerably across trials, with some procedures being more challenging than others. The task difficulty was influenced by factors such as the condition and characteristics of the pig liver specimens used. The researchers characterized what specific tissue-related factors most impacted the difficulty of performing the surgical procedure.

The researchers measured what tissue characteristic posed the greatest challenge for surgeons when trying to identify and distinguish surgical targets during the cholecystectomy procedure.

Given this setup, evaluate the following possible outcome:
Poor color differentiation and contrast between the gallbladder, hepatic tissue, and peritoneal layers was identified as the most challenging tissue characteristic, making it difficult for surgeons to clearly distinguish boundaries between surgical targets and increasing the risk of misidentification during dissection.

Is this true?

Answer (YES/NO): NO